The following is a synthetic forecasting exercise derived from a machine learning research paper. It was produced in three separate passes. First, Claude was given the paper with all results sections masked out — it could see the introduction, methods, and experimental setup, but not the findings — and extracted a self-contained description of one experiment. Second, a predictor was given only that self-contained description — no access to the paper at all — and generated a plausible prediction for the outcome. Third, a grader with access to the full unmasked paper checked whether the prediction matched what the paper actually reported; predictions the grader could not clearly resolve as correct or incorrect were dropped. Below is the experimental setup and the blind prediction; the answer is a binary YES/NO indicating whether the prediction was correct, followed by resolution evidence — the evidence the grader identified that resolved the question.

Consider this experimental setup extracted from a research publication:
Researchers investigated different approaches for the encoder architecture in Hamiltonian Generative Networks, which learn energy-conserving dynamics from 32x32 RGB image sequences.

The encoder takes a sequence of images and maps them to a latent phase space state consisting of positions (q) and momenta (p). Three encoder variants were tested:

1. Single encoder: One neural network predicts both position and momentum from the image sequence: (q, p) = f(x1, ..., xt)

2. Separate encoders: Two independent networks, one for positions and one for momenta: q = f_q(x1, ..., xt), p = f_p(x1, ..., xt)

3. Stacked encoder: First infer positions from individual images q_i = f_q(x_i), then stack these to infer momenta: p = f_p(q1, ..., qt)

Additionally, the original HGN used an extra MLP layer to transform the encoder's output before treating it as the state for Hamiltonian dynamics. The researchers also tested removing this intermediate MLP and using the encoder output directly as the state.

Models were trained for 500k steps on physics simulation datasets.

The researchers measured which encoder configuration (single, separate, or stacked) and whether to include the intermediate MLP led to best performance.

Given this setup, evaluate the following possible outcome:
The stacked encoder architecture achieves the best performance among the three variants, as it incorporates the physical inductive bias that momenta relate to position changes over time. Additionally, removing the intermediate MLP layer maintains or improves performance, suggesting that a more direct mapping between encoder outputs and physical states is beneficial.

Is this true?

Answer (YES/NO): NO